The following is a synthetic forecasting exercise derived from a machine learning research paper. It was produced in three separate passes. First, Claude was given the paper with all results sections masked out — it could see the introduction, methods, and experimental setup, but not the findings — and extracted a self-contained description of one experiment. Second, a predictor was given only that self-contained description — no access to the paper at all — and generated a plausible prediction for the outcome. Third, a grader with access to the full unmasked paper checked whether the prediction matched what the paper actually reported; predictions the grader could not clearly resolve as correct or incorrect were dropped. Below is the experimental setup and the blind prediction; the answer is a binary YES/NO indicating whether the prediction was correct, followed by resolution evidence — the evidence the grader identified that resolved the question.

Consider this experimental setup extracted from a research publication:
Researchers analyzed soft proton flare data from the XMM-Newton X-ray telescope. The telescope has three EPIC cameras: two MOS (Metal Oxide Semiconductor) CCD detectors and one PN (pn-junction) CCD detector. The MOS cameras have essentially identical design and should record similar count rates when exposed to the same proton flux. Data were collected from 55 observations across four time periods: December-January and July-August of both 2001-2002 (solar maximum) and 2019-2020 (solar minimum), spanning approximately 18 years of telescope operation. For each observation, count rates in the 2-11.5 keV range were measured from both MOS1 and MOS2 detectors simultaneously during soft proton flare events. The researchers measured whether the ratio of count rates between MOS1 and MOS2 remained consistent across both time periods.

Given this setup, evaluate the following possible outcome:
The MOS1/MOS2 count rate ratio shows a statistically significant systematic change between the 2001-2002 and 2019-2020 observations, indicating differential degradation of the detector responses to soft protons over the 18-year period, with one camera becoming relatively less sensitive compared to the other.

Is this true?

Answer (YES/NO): YES